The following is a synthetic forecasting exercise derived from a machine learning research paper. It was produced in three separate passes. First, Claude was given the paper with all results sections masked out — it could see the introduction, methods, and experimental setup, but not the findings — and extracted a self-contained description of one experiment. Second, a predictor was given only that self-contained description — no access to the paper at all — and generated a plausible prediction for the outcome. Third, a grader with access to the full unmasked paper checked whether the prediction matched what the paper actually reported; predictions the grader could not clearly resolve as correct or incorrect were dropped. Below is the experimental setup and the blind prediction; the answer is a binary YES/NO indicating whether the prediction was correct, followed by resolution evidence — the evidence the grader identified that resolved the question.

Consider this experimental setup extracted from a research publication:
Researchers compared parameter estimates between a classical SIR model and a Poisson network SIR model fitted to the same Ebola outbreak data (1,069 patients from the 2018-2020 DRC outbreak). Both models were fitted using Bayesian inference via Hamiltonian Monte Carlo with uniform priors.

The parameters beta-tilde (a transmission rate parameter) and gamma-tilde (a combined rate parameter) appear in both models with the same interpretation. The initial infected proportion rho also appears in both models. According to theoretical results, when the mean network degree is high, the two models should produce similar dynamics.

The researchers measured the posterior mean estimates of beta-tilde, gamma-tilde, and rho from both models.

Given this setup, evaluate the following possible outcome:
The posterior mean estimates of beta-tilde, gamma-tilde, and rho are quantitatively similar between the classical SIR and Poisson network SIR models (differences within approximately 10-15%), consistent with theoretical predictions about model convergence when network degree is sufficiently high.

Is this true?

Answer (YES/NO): YES